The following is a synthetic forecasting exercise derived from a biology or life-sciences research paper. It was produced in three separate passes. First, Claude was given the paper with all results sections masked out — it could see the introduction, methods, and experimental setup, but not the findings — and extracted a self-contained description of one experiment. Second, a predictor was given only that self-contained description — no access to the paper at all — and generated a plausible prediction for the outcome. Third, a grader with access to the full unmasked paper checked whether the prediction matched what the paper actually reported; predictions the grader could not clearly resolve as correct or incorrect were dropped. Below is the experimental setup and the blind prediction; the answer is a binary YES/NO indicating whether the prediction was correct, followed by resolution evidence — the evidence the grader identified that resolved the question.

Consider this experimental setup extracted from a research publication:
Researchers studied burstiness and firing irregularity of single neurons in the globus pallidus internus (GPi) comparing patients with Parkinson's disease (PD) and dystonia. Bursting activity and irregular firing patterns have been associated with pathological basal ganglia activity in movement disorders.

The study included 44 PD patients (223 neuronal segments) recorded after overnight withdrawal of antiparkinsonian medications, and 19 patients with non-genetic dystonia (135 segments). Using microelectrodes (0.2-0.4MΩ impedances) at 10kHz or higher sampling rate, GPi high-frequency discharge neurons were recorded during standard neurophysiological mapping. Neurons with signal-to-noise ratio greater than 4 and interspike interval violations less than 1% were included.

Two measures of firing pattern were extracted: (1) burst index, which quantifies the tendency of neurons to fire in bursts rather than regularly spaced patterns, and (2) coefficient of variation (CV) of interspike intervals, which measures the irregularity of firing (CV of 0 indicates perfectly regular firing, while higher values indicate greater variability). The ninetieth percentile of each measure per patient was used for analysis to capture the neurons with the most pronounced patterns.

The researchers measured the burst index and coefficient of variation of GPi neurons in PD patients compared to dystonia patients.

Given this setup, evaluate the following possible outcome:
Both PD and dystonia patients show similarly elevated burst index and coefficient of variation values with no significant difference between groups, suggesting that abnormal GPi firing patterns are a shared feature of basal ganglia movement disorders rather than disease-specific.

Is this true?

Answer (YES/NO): NO